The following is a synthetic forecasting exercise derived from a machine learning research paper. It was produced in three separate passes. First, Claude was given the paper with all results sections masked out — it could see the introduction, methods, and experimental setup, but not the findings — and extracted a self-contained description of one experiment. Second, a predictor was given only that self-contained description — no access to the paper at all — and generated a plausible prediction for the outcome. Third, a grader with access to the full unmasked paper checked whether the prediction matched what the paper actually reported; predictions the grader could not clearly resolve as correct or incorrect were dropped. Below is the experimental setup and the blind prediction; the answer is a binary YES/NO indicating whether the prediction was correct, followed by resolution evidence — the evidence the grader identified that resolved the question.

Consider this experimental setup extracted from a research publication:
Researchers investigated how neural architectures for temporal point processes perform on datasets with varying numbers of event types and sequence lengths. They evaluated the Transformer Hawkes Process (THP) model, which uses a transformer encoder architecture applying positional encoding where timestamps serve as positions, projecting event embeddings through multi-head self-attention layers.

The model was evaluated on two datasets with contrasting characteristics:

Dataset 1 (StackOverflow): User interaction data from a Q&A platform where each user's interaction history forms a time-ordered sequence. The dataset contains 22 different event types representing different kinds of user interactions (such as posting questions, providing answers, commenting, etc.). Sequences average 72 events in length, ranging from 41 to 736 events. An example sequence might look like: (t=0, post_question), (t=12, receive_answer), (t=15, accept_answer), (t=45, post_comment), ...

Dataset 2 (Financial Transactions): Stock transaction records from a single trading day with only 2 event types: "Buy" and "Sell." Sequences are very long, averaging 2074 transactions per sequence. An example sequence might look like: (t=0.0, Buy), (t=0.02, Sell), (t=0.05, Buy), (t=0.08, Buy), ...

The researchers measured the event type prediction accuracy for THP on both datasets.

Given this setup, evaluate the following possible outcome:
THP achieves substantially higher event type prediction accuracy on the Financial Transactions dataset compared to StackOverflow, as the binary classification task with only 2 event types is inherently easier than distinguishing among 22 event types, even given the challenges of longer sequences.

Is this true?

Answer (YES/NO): YES